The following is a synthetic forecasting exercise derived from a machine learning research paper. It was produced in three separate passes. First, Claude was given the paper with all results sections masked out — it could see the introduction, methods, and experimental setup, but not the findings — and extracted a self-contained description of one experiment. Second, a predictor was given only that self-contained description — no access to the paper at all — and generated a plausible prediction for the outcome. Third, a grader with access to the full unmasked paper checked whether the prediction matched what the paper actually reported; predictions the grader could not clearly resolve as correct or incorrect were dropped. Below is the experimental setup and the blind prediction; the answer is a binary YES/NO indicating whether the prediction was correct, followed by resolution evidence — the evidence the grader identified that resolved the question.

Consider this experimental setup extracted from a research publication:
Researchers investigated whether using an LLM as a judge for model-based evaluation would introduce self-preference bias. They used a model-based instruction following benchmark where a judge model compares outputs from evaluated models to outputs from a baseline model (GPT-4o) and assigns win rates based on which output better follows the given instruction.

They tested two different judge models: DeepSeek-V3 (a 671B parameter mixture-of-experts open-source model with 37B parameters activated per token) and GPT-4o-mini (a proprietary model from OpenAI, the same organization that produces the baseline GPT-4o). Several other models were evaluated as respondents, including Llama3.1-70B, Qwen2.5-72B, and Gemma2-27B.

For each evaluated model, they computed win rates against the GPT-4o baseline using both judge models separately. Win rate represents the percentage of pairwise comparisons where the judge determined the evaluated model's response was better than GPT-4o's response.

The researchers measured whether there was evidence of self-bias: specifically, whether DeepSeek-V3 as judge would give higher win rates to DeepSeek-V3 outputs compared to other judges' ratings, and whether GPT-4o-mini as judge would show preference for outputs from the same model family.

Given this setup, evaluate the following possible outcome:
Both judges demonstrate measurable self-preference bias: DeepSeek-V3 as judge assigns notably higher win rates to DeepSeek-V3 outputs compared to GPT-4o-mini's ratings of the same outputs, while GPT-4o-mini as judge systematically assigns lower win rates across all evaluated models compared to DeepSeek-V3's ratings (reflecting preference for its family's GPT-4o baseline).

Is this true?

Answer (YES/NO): NO